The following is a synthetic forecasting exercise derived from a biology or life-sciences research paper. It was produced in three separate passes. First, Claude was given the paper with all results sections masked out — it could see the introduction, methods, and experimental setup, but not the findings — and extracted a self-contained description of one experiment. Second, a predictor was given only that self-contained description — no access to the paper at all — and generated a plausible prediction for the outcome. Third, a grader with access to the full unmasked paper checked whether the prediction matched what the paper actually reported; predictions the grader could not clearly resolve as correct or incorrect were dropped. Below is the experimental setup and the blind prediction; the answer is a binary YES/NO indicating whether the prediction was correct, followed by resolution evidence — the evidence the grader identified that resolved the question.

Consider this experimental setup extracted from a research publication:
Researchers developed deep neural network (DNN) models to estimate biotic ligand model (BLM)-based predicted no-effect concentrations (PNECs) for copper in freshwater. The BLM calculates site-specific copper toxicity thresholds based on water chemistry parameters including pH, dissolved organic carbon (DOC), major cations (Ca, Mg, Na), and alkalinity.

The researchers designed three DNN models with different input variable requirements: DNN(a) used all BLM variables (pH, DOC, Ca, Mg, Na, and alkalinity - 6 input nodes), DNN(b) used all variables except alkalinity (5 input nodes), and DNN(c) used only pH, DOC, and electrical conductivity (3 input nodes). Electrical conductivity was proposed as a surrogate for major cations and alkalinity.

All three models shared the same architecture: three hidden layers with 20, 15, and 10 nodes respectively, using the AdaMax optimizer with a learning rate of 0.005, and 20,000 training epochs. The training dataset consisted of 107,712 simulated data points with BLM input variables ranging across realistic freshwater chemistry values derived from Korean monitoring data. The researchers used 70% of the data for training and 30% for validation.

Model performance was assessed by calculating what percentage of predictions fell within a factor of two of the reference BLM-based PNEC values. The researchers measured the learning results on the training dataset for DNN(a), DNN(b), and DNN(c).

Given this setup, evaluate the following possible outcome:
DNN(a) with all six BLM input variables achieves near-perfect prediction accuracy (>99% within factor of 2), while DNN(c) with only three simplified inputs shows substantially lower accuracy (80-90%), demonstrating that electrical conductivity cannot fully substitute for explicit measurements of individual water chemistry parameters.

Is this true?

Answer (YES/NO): YES